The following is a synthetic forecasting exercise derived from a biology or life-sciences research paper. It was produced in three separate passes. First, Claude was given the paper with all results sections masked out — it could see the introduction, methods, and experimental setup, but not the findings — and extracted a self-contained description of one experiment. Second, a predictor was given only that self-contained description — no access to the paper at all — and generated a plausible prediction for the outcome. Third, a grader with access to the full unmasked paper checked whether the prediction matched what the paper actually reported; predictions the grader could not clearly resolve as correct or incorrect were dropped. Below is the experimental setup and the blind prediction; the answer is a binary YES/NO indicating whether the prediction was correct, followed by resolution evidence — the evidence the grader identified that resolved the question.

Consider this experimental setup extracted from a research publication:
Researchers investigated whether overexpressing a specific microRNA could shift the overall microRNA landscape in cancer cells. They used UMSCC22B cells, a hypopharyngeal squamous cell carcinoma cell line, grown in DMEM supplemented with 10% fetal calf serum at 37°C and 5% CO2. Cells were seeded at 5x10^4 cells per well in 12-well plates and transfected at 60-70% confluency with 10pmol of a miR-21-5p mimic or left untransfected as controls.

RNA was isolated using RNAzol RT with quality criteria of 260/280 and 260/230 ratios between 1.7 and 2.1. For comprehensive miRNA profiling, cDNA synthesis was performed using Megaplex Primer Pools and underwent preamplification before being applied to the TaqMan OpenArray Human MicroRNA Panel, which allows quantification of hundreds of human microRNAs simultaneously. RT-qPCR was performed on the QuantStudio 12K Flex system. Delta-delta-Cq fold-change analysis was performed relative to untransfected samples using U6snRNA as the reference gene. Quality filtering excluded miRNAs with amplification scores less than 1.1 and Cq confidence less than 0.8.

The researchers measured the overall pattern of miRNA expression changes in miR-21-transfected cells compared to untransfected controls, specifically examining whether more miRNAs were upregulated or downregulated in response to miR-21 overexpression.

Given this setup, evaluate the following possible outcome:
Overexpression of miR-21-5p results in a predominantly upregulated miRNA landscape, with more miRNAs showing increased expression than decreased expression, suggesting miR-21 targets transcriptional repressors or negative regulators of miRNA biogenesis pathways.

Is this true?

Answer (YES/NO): NO